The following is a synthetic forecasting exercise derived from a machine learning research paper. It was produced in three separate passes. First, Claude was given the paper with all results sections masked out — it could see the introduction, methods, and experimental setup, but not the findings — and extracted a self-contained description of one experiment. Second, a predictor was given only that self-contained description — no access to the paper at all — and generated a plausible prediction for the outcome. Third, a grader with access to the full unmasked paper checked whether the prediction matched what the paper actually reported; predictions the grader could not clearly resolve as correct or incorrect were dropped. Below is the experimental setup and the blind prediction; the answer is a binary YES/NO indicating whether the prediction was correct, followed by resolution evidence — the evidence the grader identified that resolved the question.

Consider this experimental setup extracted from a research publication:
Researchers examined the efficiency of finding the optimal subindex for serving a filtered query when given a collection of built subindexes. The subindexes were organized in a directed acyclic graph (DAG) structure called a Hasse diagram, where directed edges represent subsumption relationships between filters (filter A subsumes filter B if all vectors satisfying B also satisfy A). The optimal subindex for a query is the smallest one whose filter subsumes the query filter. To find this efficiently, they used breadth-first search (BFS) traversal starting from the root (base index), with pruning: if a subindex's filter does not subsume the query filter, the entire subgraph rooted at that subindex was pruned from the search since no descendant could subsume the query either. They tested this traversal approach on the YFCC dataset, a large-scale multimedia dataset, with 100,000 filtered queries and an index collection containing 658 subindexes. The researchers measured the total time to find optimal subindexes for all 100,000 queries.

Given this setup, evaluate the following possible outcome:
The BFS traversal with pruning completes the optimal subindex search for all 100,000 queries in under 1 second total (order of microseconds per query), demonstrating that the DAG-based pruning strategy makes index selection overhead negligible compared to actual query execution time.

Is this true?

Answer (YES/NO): YES